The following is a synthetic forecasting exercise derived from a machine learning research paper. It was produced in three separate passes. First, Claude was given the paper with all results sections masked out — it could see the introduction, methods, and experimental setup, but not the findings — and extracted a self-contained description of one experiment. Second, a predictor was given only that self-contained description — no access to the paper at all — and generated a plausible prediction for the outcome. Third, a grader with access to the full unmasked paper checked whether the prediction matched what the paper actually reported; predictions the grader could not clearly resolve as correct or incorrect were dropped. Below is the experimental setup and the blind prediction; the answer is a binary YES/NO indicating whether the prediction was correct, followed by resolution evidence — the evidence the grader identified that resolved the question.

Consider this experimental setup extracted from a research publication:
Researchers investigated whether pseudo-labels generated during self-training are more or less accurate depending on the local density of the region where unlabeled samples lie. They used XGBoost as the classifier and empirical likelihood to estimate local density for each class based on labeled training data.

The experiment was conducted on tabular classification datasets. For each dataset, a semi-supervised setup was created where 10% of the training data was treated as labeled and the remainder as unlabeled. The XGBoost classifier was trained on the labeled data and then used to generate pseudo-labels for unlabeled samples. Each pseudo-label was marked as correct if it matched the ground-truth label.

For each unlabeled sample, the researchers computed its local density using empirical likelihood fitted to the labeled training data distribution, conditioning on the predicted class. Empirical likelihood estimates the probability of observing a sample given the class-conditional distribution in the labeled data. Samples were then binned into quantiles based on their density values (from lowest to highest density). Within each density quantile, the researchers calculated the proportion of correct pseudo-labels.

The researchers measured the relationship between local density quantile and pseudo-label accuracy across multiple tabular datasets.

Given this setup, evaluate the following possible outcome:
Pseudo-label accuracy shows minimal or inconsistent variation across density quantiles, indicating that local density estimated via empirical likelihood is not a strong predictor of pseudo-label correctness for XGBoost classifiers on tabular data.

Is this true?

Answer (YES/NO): NO